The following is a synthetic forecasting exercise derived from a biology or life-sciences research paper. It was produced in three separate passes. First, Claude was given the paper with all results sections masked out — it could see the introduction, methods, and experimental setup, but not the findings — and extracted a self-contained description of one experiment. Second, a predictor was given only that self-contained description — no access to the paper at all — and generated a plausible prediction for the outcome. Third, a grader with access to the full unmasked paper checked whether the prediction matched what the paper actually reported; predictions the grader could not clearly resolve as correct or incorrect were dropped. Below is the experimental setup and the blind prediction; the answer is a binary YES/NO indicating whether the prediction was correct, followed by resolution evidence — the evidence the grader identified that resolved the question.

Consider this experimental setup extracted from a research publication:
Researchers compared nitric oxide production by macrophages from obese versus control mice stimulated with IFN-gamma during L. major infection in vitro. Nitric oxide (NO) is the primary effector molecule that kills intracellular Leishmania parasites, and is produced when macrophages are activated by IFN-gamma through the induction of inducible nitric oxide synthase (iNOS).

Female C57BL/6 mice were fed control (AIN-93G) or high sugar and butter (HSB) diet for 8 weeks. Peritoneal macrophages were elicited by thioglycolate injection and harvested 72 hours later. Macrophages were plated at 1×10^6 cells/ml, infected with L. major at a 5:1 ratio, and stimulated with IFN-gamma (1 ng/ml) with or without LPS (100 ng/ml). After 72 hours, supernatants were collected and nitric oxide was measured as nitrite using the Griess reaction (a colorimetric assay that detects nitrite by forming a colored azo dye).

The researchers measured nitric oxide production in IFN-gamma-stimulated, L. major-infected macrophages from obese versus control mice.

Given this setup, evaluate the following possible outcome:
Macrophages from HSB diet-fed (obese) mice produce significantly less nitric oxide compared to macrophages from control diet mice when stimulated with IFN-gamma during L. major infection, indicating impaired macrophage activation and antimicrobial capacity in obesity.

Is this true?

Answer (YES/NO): NO